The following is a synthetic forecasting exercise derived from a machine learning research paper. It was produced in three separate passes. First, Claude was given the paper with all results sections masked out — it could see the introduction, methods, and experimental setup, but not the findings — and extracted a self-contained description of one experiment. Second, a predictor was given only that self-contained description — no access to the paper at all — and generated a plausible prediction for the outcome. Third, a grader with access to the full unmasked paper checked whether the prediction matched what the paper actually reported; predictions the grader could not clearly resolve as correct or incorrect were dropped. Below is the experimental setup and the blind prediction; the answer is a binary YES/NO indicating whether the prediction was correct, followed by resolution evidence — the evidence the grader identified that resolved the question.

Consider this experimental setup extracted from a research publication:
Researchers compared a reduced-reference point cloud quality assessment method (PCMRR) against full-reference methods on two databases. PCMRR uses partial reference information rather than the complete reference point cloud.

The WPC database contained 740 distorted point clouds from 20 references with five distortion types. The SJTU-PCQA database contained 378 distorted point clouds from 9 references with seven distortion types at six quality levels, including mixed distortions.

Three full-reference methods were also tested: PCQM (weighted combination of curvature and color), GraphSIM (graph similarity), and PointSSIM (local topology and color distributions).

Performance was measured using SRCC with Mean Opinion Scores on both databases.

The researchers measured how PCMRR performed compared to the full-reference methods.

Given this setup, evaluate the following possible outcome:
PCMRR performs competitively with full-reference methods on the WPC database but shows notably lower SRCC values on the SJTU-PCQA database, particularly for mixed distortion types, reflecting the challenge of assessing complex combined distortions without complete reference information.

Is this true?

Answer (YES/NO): NO